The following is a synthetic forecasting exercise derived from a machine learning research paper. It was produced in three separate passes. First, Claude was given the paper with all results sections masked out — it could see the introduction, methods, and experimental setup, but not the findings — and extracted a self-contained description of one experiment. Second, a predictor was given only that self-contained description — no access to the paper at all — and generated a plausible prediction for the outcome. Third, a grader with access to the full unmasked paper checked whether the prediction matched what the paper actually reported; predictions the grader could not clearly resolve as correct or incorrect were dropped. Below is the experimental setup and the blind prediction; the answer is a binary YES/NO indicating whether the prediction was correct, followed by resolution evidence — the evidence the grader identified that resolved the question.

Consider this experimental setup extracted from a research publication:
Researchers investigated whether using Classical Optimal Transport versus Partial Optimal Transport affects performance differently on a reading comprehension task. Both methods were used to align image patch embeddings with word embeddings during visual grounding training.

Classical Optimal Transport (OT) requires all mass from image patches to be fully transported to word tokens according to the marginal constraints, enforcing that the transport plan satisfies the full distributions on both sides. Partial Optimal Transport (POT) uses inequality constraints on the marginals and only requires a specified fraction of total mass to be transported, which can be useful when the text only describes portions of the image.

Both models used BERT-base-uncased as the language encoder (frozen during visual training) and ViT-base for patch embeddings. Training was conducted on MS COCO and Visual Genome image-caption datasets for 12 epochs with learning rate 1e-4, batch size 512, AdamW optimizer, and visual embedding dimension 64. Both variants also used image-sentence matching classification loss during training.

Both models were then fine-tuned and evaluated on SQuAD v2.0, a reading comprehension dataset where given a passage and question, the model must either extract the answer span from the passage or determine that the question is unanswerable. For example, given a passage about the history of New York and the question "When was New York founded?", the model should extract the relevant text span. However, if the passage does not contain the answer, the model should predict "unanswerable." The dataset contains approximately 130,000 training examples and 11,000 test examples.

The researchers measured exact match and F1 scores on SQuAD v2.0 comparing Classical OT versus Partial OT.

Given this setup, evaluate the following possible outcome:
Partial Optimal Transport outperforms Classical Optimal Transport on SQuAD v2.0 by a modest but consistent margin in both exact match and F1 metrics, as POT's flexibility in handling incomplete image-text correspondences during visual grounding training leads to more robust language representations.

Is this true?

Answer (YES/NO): YES